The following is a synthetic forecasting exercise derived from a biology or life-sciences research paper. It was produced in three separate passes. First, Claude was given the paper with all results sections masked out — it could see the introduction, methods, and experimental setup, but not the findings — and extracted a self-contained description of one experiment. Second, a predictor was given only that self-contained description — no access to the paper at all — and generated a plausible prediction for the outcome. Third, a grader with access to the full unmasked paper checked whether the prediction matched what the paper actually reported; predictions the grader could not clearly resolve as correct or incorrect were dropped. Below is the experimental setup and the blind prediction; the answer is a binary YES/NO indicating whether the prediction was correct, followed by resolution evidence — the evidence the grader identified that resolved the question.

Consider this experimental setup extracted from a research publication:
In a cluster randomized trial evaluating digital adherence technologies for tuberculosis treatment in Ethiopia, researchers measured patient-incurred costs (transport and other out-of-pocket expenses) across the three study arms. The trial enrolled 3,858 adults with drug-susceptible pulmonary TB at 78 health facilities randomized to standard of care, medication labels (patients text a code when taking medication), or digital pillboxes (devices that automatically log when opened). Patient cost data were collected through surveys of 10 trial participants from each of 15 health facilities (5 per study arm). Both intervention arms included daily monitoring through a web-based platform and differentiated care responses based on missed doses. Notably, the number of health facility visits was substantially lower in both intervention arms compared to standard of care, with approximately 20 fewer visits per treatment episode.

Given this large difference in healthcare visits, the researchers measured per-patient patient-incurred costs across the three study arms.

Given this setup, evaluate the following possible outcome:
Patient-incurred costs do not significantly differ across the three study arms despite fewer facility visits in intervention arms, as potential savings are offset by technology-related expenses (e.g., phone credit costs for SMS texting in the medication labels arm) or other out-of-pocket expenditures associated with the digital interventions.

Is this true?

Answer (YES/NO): NO